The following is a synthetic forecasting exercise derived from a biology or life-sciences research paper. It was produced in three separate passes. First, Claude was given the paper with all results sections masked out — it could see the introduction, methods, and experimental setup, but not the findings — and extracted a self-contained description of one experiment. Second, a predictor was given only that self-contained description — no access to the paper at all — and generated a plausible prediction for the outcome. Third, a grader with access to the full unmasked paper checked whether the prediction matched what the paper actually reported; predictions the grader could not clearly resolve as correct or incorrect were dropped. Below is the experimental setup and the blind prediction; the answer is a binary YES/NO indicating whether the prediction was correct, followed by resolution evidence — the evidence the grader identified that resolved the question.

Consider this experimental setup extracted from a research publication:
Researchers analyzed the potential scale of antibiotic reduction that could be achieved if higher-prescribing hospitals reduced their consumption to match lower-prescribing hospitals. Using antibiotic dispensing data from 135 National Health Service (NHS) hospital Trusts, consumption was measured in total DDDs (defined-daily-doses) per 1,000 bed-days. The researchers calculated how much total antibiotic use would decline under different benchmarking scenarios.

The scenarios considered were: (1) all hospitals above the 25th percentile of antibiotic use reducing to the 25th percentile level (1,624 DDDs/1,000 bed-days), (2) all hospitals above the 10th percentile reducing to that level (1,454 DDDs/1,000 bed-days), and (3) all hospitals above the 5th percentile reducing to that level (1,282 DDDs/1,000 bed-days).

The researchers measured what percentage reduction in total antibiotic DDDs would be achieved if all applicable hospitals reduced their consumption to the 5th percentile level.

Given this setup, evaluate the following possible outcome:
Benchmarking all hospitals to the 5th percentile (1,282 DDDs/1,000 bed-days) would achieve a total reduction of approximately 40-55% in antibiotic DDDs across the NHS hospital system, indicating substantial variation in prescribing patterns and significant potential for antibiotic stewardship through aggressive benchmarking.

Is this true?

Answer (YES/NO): NO